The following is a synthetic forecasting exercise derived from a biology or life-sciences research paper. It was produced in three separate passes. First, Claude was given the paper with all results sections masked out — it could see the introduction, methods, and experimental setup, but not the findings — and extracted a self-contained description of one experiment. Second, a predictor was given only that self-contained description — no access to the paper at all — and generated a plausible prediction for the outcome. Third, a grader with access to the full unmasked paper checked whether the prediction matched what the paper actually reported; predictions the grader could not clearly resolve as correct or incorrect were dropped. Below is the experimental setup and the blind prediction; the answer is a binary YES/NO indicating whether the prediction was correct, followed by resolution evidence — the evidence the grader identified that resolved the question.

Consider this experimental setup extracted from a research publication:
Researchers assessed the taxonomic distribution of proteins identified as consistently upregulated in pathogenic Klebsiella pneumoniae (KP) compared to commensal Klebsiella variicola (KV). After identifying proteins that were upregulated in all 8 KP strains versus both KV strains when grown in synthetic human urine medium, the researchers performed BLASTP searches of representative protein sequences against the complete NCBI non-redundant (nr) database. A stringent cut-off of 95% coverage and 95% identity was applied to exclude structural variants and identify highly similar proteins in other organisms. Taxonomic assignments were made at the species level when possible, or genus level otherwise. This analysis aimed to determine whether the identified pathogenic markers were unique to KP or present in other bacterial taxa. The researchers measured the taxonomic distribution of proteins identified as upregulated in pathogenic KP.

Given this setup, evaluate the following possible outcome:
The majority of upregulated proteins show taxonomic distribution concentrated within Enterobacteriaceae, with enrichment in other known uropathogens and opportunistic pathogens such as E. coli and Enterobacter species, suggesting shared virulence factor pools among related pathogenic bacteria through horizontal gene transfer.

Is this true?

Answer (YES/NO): NO